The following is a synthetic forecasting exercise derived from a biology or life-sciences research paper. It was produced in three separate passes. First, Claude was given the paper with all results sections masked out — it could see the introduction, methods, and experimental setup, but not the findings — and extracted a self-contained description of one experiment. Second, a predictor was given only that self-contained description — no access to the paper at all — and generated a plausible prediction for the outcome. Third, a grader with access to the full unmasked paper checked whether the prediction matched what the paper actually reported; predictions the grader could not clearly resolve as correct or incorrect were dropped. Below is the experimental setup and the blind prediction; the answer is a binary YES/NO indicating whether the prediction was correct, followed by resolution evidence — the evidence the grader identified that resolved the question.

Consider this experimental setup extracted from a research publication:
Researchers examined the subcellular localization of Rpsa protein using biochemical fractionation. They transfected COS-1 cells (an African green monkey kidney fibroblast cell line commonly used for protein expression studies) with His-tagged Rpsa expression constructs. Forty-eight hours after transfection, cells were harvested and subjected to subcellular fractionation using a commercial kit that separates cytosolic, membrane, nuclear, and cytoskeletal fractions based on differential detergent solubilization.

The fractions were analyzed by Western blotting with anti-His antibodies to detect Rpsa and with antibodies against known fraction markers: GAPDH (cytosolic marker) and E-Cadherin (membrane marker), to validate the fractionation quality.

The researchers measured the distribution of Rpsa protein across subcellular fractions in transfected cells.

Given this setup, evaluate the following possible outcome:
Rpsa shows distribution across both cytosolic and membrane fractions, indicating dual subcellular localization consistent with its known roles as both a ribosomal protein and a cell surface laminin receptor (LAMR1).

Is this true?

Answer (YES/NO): YES